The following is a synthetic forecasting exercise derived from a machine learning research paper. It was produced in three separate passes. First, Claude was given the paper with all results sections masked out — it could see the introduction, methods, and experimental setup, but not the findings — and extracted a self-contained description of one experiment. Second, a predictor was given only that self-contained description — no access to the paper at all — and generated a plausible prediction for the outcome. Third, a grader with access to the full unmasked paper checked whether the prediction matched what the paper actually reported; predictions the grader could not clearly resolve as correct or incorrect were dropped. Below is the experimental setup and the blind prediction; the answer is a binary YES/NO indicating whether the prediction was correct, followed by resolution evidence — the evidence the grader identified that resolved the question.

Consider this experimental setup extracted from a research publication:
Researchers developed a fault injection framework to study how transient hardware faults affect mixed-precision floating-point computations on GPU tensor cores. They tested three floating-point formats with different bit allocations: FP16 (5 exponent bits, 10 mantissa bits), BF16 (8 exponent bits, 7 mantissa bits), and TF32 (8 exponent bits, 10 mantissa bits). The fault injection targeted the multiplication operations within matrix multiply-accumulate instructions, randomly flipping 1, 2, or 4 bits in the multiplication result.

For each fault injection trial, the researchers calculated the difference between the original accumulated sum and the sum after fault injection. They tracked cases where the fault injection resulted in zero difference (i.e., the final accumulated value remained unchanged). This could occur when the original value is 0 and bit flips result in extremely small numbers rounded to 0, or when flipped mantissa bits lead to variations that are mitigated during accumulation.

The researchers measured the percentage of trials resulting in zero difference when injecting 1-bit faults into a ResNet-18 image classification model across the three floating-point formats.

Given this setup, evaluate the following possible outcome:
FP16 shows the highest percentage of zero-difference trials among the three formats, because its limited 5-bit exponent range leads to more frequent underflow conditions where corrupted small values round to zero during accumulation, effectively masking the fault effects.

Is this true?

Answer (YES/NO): NO